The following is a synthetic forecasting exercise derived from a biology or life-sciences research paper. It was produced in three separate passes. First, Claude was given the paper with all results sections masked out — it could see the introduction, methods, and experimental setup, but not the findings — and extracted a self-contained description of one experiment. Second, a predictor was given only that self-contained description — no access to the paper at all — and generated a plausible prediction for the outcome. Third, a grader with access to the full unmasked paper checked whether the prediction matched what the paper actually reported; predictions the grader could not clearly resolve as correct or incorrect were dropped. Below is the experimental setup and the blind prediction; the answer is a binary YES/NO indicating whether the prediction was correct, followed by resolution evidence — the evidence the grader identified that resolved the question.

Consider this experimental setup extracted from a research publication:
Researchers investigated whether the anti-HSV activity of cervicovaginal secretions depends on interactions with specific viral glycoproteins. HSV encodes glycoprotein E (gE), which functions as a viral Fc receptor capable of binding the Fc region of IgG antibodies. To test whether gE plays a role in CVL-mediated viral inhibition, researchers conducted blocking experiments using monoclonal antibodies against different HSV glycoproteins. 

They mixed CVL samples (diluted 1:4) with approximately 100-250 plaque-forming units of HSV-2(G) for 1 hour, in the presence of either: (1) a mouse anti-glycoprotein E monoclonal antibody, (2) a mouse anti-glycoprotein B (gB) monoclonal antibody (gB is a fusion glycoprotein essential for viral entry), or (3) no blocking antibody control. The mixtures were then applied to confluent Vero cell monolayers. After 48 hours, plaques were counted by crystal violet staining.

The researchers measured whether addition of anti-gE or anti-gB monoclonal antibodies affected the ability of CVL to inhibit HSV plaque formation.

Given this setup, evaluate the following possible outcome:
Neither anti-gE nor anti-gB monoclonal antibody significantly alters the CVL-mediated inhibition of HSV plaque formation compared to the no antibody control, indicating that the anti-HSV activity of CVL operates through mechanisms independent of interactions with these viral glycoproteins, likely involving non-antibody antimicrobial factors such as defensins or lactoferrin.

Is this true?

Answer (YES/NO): NO